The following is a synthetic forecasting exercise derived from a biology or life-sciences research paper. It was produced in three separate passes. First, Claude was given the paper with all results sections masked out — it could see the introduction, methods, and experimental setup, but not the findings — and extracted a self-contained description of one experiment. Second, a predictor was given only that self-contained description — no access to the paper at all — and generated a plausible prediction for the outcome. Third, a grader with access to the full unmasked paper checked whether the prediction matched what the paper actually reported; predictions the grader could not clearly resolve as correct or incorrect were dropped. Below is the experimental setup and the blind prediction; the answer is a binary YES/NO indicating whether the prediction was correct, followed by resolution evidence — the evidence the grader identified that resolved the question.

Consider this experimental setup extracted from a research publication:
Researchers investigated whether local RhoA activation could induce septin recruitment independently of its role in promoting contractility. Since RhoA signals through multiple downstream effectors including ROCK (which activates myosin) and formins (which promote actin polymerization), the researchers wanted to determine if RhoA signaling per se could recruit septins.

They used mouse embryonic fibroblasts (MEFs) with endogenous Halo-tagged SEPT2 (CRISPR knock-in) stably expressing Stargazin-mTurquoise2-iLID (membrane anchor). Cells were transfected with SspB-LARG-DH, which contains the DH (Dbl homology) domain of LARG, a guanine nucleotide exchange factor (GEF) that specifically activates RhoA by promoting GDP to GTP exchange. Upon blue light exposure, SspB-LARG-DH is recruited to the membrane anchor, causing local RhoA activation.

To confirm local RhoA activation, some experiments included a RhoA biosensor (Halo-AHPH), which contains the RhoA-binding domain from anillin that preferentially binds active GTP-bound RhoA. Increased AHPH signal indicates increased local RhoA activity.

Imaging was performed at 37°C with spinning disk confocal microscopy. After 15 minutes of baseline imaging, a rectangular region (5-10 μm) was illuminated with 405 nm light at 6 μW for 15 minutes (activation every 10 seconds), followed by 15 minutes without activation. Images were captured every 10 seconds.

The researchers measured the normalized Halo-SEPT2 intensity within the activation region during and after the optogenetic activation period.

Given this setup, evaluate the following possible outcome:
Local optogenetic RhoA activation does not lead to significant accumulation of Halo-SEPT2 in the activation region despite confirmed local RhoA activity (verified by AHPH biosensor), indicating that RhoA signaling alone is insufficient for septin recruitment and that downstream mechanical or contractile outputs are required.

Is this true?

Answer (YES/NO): NO